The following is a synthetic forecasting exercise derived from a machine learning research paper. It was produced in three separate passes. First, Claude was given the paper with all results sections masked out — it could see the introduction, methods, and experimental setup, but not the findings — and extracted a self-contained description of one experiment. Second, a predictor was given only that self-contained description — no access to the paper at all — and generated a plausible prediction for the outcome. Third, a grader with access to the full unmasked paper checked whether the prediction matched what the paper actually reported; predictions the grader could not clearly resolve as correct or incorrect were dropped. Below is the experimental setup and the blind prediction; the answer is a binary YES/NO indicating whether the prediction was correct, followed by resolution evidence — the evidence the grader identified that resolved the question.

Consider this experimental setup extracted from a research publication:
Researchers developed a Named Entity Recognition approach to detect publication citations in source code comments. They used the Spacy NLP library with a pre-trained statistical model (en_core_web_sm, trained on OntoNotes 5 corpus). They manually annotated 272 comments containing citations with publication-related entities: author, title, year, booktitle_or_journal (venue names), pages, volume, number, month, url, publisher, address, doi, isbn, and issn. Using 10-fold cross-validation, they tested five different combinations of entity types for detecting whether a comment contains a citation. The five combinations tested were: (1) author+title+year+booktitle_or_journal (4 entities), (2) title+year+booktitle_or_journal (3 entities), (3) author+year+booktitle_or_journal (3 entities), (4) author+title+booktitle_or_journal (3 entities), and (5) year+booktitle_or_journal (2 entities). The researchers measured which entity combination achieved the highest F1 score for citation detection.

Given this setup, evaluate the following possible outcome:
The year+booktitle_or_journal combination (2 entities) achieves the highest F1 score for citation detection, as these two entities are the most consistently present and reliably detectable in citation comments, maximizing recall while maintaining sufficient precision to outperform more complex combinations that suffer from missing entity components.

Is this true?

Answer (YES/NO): NO